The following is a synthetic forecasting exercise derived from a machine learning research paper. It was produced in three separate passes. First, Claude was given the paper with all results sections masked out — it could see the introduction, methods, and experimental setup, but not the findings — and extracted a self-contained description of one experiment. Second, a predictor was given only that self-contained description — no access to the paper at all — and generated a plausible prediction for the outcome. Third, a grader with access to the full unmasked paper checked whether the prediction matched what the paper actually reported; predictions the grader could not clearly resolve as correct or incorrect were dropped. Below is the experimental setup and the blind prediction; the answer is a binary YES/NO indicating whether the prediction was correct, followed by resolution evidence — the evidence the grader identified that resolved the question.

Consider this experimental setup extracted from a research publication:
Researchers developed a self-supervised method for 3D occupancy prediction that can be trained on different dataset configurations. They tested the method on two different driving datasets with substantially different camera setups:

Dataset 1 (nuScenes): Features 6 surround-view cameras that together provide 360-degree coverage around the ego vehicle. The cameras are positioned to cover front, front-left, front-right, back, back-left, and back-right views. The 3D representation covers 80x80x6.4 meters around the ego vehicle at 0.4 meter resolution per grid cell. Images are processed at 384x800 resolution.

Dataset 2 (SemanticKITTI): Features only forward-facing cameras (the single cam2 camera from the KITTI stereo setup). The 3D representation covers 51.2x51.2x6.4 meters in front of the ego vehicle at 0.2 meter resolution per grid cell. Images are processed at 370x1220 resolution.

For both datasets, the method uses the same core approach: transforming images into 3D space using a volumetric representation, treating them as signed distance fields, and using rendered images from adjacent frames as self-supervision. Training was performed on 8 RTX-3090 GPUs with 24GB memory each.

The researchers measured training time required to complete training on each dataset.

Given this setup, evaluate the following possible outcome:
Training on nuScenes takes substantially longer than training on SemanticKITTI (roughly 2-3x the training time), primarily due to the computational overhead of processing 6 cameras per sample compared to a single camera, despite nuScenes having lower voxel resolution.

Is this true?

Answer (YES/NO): YES